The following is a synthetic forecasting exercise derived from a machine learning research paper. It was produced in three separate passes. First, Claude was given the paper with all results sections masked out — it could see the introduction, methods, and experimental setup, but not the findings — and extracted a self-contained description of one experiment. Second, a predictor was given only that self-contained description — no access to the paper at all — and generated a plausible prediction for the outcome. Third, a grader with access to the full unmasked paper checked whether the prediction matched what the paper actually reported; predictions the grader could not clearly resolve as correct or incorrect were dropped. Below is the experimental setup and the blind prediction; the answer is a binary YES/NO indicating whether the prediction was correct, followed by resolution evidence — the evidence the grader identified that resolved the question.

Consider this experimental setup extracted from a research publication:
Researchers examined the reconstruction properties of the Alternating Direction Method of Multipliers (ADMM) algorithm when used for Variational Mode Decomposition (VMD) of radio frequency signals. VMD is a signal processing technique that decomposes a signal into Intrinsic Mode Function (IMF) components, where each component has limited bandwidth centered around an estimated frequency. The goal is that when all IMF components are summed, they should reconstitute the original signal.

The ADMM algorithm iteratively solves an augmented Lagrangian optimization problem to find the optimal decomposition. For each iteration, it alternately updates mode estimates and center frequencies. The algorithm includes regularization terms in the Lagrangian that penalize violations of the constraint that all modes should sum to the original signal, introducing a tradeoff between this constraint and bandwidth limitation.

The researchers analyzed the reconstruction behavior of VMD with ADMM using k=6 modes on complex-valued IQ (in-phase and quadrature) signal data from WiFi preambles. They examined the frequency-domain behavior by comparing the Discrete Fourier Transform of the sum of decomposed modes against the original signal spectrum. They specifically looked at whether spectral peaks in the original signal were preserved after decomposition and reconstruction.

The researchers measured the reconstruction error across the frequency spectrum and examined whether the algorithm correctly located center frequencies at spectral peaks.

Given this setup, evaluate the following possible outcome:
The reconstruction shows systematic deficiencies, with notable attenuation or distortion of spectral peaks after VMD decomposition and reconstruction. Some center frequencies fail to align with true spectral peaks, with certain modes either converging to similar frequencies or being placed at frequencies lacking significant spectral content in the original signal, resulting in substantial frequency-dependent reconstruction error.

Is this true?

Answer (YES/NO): YES